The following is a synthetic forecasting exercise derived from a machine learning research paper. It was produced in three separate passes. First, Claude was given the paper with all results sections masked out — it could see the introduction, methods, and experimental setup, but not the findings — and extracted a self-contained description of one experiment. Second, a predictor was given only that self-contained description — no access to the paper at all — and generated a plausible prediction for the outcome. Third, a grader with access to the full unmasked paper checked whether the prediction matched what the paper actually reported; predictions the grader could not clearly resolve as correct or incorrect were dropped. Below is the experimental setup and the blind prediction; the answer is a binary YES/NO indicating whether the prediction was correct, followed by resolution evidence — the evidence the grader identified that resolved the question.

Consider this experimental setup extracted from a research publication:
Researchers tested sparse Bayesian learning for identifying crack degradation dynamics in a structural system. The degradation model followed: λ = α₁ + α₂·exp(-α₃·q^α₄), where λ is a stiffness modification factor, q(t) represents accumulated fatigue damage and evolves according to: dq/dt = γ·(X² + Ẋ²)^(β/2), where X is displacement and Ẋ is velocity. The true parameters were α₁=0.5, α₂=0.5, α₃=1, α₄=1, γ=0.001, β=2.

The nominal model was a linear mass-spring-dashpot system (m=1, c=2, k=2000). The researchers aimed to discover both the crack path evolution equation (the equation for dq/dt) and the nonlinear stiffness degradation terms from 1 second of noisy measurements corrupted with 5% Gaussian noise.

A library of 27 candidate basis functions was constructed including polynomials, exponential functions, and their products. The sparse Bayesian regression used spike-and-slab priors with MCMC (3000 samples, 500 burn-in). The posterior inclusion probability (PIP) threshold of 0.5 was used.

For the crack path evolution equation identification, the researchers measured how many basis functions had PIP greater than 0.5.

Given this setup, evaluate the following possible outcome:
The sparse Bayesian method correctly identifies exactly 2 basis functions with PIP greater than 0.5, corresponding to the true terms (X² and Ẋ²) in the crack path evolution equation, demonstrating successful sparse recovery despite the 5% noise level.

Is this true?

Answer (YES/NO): YES